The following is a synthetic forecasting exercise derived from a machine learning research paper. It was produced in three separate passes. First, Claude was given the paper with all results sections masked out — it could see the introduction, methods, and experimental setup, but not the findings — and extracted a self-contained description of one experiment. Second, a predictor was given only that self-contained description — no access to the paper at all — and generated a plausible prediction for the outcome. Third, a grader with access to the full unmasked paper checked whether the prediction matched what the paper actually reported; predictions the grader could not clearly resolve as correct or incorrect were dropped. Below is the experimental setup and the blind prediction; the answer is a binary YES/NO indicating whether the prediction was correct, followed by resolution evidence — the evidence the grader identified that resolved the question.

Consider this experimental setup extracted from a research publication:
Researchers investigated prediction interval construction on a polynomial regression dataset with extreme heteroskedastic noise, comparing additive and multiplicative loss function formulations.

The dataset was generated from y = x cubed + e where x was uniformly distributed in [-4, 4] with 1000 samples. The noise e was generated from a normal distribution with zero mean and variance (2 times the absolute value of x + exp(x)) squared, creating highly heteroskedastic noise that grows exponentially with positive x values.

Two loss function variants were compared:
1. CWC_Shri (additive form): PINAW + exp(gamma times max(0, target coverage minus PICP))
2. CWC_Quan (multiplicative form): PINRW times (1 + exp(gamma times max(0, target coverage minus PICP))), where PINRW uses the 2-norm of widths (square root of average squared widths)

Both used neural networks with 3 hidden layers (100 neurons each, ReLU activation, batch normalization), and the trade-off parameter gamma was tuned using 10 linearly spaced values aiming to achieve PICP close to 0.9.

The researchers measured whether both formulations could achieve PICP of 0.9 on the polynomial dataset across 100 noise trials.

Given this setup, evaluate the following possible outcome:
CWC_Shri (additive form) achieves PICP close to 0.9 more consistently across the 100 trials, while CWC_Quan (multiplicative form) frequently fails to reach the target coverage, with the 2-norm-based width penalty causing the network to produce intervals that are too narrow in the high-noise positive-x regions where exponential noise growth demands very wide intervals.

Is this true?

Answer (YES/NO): YES